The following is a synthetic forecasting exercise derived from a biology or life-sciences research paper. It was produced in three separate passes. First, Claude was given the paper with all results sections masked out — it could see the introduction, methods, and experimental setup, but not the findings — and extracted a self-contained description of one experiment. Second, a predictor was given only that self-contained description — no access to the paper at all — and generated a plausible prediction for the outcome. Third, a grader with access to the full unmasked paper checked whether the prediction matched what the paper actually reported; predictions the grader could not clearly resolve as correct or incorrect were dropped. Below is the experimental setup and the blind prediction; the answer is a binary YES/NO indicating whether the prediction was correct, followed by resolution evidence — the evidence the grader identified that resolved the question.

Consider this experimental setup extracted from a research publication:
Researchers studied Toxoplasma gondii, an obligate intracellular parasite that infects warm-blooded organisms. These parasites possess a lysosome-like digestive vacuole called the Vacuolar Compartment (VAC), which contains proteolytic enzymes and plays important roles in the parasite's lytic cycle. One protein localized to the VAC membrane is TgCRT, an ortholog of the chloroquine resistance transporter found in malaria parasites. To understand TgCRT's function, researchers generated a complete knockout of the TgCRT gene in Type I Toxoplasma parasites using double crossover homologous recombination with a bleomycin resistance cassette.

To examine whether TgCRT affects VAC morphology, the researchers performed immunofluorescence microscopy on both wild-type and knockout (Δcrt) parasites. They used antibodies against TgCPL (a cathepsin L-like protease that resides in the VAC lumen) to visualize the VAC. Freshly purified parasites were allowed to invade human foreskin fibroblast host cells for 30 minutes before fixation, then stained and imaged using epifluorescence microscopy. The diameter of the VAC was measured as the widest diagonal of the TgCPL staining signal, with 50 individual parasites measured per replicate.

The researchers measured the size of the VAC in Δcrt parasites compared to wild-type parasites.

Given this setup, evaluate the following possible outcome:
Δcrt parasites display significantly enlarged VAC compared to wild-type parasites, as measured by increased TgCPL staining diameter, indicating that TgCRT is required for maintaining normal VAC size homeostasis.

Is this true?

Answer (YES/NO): YES